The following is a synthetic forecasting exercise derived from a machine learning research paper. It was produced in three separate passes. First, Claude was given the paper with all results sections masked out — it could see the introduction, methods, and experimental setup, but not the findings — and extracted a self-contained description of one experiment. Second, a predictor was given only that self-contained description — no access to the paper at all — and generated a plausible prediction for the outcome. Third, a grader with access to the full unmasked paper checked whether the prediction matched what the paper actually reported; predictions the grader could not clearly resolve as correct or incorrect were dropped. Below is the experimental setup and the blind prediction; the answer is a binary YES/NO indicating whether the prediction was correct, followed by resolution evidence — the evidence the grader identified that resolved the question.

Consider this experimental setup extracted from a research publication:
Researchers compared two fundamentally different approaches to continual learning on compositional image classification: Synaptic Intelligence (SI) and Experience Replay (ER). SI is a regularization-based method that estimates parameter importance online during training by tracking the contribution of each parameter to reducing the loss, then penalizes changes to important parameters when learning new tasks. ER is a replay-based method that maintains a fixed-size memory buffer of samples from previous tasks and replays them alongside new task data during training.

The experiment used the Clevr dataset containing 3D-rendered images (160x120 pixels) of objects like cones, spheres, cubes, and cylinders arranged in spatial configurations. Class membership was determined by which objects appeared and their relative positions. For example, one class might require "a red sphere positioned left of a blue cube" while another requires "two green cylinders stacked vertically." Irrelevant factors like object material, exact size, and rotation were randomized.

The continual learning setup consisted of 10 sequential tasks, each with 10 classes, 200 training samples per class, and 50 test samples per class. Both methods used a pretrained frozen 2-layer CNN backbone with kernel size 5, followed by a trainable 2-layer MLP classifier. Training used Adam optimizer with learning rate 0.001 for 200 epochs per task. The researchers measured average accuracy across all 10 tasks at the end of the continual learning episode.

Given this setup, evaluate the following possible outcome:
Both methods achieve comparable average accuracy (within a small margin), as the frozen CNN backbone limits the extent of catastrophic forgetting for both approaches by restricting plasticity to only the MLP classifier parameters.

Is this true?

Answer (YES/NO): NO